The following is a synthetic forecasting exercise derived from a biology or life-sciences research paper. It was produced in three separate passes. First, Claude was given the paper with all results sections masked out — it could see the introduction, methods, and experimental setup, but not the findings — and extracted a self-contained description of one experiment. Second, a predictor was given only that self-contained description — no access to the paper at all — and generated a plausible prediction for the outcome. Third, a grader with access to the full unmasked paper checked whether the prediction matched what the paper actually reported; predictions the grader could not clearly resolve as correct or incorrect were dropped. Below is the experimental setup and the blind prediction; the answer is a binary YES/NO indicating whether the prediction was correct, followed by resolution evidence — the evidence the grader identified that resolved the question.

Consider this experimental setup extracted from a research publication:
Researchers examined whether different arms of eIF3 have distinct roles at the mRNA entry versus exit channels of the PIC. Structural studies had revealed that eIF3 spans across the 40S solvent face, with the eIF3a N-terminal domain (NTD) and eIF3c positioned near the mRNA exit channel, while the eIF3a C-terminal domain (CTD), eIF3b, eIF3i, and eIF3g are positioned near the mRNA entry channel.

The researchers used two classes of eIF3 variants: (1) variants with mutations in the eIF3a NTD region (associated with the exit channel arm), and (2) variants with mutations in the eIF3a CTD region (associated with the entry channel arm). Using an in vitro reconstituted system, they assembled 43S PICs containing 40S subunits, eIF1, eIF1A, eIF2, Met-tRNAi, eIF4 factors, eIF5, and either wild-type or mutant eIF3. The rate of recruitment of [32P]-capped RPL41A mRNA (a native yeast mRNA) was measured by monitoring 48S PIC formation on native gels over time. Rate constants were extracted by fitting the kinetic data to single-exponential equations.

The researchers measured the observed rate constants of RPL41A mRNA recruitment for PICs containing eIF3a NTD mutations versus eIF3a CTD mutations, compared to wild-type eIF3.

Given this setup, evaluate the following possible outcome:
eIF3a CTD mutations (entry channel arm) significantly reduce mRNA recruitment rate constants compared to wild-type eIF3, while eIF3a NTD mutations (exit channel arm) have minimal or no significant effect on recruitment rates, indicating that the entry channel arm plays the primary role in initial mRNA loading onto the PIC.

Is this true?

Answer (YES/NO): YES